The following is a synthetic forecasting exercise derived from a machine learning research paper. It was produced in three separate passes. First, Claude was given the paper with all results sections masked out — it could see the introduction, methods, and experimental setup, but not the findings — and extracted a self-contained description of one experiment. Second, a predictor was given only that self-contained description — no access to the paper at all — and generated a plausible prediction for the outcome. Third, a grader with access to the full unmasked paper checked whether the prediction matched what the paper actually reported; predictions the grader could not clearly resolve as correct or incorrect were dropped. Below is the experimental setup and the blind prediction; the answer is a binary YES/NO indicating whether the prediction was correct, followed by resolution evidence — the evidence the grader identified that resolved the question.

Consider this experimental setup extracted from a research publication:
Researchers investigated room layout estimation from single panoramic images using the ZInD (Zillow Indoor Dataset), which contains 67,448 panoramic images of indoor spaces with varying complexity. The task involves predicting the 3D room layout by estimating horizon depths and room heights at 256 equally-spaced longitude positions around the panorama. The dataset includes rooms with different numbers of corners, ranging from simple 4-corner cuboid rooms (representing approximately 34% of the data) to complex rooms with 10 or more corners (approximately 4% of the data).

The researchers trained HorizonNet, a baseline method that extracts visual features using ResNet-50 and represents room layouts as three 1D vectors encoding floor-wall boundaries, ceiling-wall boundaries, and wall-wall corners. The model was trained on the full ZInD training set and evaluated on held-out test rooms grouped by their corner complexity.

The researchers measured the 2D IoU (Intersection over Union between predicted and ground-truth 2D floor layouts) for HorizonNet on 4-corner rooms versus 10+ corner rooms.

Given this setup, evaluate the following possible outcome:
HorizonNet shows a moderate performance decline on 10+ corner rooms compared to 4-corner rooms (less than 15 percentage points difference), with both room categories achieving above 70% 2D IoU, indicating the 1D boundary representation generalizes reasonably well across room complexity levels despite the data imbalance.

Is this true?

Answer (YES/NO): YES